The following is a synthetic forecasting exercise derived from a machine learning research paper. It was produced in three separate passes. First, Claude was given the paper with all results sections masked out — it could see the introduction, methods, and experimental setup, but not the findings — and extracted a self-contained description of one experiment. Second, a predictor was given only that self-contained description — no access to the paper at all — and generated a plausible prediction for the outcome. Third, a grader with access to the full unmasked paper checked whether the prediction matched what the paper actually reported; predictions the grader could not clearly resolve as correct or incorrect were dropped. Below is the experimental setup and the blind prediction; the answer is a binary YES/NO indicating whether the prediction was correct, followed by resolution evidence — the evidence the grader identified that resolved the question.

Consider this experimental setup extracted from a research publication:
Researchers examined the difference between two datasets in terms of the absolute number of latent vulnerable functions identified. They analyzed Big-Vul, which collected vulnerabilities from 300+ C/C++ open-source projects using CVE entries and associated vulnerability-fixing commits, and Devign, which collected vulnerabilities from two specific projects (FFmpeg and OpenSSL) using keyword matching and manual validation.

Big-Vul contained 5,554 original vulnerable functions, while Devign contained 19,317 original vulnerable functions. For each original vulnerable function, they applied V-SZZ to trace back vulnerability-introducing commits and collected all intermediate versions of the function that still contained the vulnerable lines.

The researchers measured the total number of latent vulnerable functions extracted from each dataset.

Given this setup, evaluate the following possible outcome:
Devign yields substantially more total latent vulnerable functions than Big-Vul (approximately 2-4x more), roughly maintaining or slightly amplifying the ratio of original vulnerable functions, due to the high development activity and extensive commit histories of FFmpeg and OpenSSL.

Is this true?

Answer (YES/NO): NO